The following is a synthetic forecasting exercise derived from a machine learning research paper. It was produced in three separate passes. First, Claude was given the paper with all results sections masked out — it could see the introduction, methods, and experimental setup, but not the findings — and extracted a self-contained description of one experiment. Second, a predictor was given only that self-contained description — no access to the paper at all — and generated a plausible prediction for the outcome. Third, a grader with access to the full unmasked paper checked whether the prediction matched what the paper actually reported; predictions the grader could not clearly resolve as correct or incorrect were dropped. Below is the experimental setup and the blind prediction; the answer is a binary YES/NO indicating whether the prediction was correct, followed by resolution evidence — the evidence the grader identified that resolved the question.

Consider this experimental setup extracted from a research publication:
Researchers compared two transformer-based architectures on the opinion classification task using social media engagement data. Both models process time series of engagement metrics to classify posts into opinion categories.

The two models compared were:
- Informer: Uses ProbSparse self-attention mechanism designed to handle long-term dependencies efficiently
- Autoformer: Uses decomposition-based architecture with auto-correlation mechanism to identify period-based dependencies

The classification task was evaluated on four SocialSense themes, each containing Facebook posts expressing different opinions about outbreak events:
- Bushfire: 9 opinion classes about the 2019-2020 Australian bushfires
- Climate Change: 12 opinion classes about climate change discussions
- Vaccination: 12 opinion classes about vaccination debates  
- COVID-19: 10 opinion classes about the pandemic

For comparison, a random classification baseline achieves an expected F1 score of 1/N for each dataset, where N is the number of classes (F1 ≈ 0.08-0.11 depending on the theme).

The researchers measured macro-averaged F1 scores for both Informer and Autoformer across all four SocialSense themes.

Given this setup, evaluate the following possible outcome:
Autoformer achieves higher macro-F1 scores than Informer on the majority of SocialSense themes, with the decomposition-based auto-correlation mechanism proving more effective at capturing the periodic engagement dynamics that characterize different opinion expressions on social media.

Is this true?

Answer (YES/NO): YES